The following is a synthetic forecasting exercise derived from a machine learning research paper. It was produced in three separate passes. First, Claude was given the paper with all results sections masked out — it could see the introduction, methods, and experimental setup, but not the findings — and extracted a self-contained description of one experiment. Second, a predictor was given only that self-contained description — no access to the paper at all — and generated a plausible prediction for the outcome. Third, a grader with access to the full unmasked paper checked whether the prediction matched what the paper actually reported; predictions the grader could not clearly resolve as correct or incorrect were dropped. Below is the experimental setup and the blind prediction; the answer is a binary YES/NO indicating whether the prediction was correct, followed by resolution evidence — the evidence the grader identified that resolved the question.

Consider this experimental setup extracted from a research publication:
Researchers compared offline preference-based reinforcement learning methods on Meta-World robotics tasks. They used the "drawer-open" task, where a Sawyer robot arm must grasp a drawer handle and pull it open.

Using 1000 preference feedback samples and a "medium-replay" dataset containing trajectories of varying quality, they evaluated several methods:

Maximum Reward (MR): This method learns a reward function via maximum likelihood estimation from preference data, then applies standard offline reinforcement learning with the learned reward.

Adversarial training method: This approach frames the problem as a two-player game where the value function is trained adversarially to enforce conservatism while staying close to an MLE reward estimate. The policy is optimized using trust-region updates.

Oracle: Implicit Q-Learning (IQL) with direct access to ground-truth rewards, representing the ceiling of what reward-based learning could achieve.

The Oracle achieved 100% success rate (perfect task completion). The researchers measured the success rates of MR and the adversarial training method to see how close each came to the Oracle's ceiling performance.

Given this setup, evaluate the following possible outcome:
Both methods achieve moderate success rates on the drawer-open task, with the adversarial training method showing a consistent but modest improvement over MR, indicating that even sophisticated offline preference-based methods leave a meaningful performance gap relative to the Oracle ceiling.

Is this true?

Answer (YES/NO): NO